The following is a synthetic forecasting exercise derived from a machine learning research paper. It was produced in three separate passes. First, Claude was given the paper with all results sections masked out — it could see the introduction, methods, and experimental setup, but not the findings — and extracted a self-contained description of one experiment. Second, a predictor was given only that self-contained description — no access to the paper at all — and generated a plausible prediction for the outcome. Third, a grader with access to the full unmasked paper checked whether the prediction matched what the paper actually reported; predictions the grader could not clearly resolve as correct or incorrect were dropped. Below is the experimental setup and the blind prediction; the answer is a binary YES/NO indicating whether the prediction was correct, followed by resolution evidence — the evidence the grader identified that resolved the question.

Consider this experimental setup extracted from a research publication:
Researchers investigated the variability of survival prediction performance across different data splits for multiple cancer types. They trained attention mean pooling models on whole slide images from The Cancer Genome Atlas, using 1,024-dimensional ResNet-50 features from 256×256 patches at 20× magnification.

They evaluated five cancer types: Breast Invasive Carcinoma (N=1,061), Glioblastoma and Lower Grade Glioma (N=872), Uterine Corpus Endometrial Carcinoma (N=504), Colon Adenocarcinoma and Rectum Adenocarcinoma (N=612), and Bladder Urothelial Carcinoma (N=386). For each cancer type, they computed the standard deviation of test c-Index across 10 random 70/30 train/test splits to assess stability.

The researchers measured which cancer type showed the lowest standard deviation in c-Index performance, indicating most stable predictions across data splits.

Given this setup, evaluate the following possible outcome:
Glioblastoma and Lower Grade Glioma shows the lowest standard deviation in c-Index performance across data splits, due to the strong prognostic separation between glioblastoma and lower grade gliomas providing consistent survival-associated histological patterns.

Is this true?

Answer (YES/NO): YES